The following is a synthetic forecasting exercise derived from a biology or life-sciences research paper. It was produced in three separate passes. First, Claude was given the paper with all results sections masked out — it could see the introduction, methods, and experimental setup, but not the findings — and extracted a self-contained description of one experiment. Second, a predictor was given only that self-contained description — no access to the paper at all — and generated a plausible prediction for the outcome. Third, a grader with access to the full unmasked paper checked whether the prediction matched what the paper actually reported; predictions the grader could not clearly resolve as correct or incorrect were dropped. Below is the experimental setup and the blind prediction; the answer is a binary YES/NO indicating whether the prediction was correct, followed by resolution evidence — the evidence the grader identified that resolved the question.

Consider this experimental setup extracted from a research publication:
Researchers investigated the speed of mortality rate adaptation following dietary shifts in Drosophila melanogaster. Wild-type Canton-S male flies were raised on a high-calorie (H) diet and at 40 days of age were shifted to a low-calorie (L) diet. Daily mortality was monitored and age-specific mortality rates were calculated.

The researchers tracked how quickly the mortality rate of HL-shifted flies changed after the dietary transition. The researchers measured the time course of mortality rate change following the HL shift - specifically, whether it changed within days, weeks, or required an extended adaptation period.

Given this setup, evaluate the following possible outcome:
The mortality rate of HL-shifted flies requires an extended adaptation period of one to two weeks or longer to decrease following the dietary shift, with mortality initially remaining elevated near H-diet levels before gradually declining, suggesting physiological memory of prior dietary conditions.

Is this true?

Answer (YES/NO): NO